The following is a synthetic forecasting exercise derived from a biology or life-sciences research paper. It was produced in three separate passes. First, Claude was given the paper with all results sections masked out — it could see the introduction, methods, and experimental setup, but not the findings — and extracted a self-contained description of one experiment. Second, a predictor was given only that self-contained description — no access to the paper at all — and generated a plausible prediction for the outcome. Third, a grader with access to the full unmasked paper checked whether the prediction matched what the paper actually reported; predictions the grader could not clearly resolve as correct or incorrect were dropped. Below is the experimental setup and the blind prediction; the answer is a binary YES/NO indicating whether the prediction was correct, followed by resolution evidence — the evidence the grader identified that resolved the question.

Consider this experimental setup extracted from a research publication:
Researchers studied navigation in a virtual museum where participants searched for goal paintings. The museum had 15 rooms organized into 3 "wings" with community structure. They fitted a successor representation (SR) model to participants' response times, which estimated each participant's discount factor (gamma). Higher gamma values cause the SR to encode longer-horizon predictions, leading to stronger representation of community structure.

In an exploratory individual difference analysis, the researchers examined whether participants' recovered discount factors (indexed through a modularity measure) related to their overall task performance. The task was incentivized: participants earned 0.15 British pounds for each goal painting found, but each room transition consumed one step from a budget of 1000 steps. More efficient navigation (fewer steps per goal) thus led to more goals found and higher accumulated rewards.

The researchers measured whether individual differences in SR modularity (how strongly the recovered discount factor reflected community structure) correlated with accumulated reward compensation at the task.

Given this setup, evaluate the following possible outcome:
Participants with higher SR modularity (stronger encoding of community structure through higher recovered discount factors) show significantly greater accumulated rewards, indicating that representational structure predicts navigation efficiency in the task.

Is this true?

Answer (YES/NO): YES